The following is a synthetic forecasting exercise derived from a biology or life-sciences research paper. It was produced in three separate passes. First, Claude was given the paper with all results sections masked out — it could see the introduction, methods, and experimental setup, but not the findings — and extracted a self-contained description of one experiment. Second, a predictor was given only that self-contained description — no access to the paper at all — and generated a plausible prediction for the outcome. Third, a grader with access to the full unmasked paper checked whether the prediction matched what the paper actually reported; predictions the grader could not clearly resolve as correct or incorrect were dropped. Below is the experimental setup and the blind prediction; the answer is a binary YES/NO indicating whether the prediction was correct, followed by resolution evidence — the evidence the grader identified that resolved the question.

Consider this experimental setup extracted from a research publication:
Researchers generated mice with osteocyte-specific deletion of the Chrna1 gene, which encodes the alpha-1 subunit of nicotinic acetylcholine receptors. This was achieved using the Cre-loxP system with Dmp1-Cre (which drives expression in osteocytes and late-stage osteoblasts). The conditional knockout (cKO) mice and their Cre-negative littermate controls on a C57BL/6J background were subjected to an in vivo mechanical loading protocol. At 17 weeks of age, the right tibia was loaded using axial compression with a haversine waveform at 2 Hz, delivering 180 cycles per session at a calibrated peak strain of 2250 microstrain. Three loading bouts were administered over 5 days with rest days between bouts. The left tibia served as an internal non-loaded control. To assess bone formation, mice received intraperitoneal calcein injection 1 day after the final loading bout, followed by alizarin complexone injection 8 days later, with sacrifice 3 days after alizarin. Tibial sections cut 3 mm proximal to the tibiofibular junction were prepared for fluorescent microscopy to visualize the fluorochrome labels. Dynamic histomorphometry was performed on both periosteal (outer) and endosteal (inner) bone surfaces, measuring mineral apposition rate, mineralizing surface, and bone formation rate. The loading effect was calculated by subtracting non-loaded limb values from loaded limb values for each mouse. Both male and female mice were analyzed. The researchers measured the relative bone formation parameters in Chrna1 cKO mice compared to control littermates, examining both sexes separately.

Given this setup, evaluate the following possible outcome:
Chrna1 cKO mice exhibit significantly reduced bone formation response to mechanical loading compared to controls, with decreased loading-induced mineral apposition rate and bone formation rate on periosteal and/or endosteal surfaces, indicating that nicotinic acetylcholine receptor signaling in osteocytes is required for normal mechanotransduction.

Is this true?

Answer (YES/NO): NO